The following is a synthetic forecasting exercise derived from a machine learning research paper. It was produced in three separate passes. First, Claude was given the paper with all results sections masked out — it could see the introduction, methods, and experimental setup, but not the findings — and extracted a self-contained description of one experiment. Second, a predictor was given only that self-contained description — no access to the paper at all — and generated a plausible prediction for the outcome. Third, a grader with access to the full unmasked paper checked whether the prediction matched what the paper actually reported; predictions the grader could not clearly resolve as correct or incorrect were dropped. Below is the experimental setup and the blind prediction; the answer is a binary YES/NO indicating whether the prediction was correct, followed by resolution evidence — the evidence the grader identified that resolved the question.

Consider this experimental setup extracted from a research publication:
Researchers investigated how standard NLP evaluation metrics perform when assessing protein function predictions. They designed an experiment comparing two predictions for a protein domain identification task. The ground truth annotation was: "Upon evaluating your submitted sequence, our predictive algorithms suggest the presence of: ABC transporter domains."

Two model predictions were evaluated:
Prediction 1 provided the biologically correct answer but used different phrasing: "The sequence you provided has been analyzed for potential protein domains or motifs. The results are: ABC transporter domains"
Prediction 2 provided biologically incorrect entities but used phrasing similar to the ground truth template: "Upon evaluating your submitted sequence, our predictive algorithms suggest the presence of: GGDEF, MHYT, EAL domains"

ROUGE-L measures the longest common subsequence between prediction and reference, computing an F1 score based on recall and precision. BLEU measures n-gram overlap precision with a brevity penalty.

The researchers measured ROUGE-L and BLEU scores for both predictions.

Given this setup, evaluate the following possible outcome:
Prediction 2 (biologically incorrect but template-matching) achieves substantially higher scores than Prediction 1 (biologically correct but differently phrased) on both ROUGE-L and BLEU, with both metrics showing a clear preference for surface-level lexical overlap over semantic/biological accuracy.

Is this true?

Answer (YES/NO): YES